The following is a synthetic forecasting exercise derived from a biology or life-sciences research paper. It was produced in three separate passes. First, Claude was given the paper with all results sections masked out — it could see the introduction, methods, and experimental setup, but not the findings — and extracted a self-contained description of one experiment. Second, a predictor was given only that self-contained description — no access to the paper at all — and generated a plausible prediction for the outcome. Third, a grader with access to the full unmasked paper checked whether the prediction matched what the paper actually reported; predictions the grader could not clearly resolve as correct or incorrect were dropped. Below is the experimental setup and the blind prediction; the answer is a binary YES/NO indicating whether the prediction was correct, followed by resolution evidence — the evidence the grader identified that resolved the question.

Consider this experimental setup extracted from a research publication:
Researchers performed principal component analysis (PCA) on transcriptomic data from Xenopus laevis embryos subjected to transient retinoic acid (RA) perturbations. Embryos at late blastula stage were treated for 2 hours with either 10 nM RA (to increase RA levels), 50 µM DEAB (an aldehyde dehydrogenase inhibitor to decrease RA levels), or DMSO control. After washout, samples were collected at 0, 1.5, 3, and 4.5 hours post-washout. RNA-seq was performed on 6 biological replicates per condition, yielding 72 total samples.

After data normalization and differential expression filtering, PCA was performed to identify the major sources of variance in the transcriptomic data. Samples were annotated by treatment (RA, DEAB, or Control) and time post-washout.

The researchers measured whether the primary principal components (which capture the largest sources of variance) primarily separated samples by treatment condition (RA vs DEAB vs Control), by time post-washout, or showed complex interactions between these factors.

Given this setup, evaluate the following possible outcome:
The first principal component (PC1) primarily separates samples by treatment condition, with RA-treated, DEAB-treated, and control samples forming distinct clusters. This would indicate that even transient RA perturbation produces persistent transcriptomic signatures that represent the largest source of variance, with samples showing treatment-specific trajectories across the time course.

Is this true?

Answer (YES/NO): NO